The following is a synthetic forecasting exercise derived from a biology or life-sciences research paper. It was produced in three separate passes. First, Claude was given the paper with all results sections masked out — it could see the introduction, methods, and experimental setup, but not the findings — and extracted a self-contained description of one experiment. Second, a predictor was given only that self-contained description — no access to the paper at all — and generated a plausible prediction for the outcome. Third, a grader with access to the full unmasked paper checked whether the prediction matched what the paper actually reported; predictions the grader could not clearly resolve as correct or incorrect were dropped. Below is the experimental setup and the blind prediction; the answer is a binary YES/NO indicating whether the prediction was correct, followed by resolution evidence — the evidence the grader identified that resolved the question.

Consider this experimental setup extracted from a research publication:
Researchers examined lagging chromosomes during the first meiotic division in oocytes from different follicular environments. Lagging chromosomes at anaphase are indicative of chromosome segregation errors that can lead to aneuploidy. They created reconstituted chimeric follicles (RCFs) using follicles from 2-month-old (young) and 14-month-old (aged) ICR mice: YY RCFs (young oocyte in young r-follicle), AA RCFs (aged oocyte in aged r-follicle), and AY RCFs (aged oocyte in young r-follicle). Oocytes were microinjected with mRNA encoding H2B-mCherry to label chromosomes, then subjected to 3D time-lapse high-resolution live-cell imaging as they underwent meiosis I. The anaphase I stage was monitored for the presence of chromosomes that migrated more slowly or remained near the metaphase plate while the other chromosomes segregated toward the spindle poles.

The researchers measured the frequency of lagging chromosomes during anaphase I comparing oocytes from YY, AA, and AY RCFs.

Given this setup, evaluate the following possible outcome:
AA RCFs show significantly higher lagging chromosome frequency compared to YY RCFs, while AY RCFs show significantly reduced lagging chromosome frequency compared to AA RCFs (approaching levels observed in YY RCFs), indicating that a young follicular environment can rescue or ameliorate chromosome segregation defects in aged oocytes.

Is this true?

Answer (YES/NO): YES